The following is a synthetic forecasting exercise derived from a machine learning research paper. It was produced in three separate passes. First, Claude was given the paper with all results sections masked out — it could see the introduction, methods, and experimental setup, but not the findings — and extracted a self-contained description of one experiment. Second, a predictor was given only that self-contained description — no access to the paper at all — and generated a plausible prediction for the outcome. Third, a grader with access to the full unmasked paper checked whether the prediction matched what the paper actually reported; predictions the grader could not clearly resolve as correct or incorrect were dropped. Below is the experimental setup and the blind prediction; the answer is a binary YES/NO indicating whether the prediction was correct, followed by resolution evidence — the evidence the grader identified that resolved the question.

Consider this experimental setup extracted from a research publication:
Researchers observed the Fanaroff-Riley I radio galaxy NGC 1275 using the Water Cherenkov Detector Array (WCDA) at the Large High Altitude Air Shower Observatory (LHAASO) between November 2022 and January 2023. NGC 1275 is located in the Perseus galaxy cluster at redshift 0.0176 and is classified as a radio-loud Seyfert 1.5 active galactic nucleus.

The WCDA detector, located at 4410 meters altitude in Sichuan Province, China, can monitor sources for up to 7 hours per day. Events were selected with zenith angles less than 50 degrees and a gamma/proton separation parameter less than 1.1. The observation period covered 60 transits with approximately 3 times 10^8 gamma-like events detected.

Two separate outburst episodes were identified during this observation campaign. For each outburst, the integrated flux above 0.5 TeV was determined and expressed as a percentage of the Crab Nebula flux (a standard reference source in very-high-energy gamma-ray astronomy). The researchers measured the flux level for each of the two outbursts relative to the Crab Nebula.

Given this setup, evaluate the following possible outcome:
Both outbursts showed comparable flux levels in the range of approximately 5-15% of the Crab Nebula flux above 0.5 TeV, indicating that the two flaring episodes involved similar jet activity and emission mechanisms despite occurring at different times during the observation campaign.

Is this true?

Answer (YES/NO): NO